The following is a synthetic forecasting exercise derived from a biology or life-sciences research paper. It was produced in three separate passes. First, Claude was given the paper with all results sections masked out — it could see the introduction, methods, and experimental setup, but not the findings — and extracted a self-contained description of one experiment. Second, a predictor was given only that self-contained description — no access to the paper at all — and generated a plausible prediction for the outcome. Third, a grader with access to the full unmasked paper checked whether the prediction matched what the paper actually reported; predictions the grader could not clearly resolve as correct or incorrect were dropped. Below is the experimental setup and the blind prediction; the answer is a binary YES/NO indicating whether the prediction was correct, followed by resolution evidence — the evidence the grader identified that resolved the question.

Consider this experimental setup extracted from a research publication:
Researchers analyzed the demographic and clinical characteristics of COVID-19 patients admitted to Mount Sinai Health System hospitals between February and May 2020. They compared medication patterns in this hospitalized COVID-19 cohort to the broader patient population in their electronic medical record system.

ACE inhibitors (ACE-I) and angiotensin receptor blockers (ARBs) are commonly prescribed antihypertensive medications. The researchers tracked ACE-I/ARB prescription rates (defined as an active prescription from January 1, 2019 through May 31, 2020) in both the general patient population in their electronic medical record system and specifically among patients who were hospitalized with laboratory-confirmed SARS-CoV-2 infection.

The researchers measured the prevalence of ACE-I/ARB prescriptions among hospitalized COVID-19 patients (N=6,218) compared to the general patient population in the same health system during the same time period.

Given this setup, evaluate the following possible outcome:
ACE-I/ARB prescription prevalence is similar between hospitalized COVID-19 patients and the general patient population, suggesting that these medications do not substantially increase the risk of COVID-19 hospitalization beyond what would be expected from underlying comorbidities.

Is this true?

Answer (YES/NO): NO